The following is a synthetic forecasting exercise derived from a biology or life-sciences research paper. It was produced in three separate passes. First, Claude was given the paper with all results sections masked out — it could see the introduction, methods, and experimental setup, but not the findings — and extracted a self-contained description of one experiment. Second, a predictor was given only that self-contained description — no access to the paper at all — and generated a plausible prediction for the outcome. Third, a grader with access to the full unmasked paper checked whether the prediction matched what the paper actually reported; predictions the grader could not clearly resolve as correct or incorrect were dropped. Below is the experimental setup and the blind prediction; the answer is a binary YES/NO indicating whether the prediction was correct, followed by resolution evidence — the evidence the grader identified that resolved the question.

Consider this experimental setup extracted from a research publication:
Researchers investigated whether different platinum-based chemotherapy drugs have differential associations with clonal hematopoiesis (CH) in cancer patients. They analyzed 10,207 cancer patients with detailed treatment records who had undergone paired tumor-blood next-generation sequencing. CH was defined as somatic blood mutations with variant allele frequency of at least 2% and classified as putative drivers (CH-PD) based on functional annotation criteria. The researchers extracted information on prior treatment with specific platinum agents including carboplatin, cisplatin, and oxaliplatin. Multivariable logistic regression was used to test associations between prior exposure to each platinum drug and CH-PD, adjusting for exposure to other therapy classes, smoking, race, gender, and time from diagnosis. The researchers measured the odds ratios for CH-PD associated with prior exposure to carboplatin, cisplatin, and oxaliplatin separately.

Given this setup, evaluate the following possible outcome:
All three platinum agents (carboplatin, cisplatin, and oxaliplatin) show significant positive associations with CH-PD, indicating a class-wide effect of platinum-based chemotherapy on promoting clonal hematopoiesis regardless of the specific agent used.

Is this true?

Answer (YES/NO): NO